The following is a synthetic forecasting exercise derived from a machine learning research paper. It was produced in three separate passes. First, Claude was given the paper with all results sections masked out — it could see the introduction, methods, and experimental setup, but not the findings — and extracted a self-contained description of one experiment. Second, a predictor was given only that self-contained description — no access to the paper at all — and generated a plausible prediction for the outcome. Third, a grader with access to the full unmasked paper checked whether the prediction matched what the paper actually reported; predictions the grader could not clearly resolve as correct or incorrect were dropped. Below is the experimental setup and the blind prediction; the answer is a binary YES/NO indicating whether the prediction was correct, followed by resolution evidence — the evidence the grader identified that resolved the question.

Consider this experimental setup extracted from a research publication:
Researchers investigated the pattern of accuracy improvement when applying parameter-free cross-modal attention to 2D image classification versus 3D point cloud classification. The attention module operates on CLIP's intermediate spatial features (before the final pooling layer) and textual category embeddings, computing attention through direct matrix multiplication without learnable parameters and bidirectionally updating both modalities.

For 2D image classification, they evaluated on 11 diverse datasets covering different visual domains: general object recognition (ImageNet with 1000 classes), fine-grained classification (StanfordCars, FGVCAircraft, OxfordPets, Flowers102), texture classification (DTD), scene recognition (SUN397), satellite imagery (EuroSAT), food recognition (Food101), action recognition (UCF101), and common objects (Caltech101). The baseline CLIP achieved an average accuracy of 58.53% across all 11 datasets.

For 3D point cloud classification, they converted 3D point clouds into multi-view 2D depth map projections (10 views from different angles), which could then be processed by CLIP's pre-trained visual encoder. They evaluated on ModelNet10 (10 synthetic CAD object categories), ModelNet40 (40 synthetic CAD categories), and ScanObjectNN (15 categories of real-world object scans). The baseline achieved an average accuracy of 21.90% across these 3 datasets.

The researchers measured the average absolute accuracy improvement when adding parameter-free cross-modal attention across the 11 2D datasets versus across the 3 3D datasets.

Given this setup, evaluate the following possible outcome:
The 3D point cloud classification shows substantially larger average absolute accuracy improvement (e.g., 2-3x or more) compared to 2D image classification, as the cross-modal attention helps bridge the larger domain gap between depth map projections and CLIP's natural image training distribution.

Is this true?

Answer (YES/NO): NO